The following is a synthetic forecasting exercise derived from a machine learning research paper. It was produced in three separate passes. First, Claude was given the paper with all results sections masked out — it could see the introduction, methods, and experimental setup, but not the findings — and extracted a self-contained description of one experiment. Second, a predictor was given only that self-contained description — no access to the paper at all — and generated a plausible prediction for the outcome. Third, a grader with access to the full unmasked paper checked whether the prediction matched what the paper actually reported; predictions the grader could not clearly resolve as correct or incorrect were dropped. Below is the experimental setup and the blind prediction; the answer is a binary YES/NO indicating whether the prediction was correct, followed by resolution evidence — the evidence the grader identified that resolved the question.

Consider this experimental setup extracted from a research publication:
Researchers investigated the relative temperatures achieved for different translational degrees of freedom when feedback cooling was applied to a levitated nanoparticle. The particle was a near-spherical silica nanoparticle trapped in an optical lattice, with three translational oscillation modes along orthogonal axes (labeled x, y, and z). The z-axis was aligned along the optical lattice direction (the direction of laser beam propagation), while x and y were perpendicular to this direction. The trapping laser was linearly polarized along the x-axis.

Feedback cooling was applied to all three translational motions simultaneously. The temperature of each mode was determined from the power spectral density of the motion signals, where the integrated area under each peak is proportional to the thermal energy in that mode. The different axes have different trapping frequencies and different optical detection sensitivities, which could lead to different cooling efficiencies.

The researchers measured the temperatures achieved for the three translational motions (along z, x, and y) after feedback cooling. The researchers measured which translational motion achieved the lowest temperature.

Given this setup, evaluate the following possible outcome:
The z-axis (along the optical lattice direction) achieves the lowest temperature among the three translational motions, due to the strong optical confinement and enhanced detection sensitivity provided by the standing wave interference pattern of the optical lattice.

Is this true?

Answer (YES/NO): YES